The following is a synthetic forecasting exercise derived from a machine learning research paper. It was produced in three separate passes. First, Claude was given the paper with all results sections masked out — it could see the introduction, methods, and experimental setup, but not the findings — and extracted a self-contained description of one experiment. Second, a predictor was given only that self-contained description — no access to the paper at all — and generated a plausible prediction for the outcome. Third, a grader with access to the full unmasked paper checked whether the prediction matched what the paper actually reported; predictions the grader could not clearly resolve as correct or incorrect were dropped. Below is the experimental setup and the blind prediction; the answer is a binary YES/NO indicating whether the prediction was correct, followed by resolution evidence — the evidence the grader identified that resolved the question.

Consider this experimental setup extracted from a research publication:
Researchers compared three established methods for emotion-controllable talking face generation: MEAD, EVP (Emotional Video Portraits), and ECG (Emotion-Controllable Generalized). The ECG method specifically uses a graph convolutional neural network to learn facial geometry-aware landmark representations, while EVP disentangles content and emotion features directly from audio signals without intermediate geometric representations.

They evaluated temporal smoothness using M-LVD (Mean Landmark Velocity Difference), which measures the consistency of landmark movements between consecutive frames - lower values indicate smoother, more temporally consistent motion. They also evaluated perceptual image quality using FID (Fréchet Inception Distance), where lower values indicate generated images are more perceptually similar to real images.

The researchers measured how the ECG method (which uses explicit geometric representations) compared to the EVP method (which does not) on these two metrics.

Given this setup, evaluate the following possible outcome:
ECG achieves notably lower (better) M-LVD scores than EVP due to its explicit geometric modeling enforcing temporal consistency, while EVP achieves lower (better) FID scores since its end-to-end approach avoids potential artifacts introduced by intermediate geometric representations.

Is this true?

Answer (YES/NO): YES